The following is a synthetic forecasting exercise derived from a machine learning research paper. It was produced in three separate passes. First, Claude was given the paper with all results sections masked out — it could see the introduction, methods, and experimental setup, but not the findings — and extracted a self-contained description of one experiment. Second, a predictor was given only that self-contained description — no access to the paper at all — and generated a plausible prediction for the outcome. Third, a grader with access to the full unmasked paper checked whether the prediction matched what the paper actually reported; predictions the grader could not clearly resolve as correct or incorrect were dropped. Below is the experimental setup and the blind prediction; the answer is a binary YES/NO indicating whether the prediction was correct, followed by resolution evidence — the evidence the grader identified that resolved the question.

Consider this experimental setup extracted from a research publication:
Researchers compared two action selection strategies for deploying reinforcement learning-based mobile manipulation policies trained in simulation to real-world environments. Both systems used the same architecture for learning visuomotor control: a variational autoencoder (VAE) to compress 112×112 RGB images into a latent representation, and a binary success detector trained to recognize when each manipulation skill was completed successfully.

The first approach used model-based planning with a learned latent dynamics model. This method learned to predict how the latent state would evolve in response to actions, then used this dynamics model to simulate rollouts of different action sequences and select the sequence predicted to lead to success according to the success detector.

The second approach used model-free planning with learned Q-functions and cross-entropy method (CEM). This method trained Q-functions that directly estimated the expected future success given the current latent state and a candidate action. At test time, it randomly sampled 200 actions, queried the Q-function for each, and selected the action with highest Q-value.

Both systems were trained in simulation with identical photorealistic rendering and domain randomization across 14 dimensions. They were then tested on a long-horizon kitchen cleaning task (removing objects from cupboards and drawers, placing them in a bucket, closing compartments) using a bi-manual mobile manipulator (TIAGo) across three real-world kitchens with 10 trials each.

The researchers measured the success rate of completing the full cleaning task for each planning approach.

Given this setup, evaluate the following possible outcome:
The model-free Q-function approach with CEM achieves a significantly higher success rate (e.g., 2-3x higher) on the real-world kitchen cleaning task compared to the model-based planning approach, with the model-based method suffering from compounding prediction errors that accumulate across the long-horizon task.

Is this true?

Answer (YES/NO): YES